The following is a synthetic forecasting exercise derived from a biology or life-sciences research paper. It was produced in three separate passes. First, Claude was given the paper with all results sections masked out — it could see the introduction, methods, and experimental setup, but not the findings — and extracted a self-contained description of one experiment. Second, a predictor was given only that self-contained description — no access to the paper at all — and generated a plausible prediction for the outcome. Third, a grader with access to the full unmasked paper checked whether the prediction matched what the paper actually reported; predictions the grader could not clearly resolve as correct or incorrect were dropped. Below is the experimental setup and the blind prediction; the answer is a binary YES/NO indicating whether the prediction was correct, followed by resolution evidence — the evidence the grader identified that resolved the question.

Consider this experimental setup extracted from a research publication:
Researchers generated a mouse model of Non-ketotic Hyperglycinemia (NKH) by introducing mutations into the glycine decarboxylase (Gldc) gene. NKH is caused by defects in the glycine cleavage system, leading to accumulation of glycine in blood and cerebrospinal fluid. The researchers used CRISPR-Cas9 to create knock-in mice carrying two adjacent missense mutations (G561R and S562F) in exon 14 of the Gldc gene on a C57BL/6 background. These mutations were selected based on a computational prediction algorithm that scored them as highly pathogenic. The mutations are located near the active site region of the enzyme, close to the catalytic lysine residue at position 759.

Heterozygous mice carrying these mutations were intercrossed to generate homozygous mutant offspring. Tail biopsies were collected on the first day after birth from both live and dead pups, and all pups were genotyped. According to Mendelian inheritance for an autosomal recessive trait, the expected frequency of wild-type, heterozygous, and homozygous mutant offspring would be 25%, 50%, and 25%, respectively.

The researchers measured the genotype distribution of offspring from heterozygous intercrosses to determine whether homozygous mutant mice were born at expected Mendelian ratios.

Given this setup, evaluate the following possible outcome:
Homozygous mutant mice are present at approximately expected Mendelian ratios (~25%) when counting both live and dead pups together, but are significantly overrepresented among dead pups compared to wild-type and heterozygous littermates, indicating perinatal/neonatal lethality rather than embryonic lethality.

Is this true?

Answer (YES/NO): NO